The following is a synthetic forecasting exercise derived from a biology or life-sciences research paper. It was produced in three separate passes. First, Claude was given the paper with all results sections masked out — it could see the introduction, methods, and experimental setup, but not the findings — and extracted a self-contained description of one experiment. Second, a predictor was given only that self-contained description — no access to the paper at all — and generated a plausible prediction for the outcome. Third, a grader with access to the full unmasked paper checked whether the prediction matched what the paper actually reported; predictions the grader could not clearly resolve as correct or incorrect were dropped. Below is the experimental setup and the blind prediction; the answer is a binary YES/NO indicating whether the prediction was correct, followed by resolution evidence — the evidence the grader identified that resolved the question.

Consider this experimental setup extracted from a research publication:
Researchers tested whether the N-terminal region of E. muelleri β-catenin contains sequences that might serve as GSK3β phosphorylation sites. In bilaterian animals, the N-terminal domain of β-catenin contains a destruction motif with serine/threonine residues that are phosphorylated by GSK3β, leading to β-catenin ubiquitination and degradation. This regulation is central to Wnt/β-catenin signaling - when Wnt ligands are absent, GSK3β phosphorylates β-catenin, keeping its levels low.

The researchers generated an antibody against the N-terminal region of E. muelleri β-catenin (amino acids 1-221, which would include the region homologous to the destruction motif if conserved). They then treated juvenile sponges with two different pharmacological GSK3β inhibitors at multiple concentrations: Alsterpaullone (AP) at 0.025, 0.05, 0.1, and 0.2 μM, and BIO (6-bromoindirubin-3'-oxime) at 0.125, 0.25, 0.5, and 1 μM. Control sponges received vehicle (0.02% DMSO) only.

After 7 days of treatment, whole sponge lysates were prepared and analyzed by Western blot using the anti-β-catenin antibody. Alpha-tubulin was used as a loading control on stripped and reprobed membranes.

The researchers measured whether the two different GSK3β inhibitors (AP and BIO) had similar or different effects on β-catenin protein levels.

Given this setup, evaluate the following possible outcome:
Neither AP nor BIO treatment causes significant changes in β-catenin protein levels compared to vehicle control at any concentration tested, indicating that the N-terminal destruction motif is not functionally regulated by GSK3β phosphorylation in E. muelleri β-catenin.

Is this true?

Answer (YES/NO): NO